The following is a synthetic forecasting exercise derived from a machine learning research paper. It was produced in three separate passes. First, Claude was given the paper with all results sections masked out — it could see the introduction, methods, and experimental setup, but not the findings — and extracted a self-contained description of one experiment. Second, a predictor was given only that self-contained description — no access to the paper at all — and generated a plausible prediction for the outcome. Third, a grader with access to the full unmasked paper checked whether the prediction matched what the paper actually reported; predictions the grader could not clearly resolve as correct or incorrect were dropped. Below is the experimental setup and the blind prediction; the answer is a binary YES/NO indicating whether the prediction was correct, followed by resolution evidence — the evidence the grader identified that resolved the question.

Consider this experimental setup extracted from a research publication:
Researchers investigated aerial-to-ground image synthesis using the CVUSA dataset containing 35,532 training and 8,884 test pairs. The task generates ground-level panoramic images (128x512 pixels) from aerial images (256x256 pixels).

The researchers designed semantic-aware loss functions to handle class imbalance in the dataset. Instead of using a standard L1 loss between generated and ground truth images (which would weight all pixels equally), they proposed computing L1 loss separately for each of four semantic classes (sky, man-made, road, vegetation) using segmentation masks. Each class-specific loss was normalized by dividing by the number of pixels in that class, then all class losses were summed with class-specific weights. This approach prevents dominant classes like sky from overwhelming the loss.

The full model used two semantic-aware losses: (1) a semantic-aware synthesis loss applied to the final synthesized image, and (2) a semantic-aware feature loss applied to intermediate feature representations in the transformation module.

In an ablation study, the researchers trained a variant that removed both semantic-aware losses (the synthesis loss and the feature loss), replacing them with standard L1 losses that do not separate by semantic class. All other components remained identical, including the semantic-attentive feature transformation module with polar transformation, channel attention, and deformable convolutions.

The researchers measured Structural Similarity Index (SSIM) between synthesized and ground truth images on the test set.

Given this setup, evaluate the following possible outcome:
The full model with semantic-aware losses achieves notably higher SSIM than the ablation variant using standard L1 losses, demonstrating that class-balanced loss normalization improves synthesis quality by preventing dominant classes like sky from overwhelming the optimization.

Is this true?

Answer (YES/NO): YES